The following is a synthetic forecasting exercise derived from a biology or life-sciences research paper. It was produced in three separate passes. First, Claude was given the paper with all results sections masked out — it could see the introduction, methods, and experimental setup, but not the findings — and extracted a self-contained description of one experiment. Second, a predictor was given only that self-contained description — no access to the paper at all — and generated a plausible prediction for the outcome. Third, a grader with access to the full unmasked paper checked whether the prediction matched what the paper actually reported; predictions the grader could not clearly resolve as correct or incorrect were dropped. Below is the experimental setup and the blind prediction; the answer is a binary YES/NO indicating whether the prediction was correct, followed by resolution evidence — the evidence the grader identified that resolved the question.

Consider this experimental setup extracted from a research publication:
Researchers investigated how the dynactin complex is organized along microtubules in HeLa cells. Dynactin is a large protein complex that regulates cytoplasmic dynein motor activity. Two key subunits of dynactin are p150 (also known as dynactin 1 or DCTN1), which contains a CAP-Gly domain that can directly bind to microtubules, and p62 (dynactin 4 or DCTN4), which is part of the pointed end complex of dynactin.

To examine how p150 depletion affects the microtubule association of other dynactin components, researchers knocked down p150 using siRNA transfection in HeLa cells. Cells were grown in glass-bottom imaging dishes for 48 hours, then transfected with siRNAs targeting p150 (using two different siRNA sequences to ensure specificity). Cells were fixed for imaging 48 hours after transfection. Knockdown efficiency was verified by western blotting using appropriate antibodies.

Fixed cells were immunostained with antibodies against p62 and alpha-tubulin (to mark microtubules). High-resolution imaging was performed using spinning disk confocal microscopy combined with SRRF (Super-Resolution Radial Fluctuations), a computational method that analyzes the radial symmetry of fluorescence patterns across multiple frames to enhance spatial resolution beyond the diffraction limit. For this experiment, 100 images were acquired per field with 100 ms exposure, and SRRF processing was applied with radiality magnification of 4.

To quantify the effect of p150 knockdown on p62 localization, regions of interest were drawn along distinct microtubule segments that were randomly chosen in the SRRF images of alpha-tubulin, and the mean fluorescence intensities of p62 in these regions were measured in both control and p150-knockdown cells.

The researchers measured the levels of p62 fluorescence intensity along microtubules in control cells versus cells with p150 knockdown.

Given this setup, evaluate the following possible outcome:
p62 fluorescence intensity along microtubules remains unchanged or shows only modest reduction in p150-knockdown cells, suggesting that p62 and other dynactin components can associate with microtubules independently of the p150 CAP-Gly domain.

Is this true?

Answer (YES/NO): NO